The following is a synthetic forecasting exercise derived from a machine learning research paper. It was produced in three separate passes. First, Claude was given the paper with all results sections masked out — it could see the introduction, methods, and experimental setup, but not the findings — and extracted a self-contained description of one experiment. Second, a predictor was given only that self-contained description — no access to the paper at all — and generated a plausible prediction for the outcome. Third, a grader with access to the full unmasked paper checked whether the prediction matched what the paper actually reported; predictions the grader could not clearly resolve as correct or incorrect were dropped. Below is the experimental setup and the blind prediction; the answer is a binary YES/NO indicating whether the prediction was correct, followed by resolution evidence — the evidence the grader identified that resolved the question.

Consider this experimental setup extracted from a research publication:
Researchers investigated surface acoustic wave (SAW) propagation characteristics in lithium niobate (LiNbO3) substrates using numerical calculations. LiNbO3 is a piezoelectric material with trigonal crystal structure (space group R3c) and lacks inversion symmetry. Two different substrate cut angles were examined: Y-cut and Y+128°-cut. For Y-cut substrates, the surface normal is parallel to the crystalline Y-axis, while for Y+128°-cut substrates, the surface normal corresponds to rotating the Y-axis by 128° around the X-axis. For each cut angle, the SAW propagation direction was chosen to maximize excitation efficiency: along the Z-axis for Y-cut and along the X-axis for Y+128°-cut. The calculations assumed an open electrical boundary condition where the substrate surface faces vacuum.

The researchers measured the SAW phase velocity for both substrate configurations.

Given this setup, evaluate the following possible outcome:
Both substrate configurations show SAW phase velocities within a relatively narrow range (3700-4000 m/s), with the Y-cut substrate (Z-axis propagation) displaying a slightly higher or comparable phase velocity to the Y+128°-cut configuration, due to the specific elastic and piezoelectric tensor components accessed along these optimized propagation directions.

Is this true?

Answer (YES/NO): NO